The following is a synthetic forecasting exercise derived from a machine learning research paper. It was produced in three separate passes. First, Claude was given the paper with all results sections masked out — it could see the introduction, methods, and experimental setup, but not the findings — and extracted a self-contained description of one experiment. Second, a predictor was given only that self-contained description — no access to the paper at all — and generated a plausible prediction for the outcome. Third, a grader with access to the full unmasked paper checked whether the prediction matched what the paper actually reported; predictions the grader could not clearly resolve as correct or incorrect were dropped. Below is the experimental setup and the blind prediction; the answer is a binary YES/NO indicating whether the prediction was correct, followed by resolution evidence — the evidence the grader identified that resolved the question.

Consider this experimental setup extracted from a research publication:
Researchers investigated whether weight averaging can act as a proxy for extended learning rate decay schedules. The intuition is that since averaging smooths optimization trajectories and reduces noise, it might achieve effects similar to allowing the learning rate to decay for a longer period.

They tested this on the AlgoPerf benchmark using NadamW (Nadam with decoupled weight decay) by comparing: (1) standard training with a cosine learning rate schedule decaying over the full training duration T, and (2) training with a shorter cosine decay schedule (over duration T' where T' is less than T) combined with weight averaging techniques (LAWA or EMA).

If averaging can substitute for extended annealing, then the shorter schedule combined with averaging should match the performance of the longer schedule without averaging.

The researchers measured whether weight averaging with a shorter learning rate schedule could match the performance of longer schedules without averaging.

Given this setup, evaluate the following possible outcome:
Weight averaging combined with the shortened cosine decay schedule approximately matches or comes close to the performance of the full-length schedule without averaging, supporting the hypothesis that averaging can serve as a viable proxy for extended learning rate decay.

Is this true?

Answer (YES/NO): NO